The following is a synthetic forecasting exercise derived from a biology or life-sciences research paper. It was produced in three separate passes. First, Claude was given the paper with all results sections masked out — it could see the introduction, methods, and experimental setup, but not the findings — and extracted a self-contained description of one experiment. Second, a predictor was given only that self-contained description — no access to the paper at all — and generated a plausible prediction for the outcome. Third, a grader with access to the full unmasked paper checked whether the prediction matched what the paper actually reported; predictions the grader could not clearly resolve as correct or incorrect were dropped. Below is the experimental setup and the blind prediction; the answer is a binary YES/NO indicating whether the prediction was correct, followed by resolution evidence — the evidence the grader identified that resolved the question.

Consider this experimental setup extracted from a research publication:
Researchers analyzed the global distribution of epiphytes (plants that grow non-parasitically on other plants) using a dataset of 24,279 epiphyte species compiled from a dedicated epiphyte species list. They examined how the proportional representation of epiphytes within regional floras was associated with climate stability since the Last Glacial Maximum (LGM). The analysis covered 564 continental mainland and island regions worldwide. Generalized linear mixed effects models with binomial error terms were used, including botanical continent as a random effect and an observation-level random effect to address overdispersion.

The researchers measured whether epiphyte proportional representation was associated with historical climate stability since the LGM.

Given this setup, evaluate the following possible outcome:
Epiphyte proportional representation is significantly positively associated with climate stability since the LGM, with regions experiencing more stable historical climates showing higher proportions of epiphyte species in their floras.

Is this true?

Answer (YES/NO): YES